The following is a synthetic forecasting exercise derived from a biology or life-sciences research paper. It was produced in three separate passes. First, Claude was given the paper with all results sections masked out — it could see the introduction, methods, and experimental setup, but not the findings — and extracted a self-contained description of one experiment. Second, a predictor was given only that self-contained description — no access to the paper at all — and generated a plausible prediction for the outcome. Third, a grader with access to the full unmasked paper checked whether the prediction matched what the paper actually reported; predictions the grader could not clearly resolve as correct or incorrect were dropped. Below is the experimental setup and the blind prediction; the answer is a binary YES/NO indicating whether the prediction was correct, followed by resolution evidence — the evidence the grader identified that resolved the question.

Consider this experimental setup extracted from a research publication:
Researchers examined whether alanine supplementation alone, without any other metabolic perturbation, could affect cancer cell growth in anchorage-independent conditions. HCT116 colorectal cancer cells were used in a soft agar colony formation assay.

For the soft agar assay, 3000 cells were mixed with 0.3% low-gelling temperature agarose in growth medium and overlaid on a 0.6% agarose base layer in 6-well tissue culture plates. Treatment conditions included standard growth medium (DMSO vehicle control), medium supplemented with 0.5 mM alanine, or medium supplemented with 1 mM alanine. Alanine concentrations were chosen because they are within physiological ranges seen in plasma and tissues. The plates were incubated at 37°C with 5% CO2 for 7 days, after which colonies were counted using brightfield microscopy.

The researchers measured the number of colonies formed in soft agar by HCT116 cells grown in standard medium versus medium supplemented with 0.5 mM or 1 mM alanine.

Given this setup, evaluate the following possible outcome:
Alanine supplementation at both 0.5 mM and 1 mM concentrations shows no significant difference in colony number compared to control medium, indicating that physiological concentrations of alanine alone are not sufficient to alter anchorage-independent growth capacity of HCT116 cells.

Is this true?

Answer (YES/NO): NO